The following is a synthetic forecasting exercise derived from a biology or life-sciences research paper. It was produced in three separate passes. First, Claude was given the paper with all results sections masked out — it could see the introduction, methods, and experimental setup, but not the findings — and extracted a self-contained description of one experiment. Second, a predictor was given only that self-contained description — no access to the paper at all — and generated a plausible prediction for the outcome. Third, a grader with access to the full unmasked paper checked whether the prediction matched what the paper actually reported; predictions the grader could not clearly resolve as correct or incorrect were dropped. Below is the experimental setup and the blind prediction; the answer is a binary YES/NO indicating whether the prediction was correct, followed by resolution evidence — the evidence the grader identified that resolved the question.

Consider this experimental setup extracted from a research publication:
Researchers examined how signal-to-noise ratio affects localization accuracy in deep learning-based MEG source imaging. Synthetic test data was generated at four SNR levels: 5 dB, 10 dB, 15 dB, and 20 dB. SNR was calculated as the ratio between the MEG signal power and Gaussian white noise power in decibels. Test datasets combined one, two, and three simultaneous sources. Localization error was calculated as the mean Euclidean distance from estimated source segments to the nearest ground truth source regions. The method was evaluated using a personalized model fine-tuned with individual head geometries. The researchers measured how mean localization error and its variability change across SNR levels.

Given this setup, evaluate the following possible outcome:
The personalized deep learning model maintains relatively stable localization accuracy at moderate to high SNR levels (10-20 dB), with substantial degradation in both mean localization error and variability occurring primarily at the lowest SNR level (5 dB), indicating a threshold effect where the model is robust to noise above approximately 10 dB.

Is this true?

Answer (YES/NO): NO